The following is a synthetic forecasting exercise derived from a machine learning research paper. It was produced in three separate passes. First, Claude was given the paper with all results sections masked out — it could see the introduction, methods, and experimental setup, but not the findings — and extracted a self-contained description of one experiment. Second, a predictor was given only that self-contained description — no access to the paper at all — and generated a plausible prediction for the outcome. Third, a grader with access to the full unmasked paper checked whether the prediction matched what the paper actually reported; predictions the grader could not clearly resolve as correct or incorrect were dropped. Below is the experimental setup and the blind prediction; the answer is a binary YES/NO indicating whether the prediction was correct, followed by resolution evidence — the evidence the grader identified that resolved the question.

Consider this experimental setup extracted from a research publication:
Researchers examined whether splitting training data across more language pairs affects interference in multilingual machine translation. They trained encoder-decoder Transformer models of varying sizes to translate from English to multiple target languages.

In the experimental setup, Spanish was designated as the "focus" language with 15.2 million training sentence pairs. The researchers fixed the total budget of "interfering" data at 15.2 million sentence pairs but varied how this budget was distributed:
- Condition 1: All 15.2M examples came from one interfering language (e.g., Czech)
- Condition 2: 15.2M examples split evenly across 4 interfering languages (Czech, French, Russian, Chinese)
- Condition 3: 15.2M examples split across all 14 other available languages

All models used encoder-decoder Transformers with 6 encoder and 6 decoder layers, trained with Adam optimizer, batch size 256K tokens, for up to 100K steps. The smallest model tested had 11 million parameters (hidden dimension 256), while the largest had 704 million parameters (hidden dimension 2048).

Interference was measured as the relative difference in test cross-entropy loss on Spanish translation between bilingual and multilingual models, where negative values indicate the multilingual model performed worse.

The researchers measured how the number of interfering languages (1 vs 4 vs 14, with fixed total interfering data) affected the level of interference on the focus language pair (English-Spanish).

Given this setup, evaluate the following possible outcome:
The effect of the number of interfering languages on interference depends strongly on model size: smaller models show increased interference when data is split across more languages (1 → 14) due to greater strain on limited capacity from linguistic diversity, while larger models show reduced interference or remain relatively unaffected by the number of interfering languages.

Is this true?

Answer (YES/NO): NO